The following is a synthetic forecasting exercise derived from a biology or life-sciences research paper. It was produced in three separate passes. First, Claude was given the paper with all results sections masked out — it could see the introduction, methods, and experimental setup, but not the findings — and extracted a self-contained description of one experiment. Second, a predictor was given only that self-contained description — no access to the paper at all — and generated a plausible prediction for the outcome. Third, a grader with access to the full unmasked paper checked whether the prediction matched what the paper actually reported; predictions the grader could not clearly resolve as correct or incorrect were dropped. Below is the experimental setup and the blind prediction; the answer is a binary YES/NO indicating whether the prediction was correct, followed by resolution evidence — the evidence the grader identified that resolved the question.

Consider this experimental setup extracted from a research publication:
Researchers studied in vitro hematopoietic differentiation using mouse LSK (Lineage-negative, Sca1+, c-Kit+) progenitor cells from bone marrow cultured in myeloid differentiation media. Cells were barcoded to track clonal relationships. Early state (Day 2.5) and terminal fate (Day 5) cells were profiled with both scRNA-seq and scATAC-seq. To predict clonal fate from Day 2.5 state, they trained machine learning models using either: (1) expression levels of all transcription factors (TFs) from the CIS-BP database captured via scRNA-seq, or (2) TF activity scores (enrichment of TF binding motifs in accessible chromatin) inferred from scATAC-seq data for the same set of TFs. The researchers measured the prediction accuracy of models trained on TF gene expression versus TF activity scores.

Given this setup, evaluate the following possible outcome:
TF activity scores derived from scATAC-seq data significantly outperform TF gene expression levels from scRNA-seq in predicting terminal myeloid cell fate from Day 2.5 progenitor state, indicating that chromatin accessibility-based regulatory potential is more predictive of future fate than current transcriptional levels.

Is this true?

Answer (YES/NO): YES